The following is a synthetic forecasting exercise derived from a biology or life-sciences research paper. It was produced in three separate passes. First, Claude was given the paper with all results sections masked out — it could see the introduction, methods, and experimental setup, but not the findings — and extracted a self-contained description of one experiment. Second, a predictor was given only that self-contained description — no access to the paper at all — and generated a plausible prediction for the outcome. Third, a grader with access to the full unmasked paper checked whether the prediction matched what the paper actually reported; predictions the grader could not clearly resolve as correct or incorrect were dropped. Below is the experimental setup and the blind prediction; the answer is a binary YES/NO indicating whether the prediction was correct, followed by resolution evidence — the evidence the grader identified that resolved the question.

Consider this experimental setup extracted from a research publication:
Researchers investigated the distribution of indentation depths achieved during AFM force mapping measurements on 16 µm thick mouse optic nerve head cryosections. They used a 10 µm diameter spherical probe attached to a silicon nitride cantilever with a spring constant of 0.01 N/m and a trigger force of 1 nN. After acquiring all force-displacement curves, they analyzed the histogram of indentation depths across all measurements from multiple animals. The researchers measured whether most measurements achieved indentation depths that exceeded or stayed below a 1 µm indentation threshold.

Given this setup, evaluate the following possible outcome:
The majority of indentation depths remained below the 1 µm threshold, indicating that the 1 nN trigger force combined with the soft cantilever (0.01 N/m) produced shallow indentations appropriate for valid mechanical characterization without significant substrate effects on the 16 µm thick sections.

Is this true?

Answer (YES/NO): YES